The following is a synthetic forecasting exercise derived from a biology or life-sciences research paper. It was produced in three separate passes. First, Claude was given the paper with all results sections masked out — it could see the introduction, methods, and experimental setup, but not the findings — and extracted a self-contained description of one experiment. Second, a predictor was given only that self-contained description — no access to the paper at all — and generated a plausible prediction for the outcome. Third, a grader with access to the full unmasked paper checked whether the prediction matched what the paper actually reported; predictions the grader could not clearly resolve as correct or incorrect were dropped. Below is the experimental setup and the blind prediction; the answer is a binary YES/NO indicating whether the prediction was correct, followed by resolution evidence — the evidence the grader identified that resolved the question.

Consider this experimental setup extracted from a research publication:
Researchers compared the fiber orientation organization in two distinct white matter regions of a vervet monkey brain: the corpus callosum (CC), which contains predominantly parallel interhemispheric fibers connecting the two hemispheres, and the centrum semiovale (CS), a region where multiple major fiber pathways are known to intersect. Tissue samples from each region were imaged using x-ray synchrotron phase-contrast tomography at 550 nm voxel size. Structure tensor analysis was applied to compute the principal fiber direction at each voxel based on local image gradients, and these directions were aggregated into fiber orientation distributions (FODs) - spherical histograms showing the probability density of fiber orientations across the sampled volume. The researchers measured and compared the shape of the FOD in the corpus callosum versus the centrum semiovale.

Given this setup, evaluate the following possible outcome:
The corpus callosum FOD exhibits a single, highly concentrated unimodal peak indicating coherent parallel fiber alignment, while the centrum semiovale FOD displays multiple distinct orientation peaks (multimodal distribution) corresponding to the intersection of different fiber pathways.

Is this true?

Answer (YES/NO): YES